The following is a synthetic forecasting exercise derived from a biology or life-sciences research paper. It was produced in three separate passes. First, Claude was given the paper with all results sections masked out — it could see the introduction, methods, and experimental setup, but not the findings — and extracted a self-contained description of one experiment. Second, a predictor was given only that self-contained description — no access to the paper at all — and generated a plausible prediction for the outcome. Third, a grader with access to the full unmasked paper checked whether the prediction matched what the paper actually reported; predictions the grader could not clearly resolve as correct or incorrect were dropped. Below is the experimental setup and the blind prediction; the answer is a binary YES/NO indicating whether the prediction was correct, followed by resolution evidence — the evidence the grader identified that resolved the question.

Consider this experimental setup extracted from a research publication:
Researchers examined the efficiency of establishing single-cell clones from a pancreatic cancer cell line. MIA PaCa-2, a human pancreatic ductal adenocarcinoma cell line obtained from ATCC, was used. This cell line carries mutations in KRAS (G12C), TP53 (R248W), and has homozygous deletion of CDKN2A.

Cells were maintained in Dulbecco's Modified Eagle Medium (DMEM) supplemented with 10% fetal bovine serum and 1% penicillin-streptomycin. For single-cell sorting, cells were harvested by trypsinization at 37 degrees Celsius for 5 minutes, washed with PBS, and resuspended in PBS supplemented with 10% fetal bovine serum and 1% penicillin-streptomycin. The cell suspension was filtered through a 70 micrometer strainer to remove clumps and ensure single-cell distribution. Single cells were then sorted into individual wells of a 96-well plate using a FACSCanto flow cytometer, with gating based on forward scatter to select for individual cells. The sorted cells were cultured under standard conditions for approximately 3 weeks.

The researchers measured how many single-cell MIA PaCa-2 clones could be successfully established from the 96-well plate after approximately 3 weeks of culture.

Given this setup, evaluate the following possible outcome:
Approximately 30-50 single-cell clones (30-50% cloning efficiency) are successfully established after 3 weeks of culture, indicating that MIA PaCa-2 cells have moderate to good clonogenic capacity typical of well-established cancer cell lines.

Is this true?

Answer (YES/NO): NO